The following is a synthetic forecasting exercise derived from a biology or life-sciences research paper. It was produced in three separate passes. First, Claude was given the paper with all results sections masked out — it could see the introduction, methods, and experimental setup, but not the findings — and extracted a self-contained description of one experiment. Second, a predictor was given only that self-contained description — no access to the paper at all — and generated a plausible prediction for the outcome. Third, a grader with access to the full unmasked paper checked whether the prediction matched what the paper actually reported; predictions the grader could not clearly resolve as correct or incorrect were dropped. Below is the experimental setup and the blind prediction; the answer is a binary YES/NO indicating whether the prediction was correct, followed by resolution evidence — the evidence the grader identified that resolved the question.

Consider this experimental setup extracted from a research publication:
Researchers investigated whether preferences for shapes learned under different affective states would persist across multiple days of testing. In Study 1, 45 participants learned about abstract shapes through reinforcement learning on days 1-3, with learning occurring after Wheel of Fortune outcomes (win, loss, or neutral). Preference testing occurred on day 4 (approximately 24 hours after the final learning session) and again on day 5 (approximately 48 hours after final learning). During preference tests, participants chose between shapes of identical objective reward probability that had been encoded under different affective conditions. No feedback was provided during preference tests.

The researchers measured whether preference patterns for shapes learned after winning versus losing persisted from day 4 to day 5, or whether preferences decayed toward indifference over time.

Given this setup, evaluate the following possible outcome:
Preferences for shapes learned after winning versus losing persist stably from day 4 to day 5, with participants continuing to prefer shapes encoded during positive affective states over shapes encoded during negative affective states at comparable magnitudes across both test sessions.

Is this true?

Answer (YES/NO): NO